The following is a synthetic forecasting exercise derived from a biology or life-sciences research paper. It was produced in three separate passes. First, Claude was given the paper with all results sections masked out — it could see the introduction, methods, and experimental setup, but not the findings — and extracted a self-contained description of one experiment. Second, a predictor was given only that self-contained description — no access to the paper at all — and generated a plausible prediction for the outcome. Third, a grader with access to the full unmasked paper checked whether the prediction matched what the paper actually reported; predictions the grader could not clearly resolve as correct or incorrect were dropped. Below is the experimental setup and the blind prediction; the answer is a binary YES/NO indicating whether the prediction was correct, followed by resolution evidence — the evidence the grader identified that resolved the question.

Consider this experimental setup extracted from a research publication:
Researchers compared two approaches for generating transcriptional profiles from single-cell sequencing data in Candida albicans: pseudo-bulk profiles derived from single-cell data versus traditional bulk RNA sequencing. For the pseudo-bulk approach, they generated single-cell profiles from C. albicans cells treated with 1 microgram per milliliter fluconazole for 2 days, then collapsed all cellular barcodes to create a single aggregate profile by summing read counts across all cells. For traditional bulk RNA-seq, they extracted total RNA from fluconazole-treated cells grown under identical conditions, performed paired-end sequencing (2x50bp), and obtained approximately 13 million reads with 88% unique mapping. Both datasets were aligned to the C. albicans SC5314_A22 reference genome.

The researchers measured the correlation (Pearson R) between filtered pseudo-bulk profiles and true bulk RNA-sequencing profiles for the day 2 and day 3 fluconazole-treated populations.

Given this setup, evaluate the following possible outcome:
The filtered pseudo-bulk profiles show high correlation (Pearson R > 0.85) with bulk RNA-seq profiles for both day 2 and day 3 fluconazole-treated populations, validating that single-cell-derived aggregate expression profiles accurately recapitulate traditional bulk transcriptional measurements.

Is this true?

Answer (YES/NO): NO